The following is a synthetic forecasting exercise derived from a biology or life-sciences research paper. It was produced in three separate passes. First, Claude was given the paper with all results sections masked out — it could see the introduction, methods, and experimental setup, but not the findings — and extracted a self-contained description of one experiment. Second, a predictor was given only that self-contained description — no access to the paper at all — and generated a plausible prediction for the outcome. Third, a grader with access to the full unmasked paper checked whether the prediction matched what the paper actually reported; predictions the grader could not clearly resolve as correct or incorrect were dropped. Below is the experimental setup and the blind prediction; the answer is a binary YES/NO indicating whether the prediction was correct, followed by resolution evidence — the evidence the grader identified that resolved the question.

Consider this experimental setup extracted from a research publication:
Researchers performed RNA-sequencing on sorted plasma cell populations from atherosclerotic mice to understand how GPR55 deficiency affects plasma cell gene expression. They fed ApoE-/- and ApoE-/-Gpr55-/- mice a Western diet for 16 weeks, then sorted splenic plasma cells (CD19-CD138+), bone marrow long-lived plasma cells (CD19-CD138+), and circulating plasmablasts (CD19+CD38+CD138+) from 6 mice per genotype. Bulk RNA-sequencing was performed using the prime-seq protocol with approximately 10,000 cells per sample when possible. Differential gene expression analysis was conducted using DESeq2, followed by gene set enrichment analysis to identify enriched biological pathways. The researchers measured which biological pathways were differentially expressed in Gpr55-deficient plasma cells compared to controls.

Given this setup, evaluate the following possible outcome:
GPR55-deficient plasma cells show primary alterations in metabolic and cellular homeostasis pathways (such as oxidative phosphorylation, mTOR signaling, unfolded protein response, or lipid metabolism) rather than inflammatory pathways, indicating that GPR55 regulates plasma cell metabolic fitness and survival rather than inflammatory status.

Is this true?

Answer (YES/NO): NO